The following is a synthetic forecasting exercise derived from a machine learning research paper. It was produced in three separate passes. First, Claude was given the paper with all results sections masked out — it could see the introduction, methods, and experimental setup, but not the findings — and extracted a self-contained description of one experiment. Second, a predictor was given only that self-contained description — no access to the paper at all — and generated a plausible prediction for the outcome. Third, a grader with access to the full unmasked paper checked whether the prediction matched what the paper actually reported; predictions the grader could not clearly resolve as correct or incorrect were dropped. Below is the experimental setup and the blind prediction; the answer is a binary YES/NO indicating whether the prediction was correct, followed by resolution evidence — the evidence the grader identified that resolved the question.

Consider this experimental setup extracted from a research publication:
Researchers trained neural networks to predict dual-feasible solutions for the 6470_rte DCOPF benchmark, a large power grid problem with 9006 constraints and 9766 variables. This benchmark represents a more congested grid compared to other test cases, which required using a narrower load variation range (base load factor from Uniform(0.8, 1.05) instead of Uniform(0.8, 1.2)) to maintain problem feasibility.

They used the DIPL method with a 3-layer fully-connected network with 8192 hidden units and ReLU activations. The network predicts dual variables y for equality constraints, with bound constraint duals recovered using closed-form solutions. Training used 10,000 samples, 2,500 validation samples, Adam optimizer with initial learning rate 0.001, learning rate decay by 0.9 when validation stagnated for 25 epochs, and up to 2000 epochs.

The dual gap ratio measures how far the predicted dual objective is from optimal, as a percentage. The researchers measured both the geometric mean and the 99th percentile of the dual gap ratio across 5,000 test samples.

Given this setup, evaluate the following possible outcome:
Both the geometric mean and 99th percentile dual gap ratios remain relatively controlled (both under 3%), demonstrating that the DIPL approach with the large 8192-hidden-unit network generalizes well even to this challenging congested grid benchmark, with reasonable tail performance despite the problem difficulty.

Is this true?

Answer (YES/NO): YES